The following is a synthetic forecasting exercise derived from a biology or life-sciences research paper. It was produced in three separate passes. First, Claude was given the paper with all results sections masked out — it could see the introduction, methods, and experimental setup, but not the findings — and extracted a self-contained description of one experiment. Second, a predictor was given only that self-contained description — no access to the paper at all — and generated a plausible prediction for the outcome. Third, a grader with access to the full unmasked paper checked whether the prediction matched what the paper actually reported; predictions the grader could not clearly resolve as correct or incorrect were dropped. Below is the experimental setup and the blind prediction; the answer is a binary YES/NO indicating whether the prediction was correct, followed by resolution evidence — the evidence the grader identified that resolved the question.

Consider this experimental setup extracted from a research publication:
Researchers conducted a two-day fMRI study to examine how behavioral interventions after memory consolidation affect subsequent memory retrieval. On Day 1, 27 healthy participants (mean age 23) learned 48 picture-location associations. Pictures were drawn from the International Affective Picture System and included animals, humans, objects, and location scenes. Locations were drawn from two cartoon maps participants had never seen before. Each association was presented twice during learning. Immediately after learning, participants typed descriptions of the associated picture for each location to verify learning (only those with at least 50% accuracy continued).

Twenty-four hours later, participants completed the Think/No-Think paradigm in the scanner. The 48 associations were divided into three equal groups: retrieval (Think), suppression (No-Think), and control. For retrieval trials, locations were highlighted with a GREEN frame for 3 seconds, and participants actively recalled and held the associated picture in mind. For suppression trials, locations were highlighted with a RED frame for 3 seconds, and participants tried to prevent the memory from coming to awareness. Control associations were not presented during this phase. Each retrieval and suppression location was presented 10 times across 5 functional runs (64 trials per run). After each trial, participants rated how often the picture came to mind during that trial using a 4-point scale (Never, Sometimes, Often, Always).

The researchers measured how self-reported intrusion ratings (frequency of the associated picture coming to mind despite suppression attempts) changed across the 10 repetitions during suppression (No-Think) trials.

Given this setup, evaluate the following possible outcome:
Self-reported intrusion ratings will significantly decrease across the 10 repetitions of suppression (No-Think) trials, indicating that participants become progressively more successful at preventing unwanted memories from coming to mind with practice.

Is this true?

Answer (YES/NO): YES